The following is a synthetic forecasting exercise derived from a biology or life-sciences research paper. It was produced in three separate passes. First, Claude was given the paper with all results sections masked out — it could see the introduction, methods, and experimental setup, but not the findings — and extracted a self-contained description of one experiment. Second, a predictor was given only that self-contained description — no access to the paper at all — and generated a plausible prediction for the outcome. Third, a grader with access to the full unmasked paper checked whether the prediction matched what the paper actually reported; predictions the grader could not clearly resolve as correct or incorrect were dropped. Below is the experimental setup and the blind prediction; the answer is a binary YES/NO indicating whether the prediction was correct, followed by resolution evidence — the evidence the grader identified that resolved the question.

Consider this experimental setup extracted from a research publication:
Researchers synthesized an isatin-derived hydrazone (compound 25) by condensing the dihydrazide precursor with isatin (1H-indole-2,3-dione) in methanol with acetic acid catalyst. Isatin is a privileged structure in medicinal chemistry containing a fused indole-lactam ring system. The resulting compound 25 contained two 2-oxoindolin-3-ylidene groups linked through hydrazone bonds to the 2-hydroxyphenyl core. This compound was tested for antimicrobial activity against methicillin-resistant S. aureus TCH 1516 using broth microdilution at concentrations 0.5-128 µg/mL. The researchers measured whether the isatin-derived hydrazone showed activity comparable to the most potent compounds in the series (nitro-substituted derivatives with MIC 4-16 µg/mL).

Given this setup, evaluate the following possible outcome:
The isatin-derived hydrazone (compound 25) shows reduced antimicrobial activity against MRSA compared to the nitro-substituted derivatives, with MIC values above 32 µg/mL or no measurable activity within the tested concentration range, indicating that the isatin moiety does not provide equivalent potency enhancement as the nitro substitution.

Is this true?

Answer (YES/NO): NO